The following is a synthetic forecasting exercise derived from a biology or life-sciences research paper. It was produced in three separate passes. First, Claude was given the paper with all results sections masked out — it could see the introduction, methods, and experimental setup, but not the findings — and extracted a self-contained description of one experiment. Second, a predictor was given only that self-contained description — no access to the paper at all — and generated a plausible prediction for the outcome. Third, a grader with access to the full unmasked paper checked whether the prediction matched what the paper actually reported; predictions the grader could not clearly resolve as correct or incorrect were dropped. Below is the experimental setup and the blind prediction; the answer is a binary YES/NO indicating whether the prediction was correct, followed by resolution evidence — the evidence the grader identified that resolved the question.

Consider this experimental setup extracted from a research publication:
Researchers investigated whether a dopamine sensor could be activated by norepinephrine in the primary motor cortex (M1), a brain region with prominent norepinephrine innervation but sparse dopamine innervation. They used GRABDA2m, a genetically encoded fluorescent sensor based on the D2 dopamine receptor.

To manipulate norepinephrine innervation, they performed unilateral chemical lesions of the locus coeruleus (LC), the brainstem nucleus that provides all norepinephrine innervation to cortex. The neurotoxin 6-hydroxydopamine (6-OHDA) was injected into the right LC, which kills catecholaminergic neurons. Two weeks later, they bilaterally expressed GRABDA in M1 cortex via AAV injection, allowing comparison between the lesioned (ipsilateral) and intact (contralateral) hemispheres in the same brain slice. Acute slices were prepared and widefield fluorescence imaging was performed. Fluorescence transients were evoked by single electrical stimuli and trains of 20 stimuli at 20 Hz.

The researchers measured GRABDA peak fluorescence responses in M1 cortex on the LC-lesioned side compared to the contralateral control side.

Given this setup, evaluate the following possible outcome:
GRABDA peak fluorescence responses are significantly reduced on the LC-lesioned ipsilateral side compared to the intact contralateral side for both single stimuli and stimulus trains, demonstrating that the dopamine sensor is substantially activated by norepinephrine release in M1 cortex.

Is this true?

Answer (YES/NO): YES